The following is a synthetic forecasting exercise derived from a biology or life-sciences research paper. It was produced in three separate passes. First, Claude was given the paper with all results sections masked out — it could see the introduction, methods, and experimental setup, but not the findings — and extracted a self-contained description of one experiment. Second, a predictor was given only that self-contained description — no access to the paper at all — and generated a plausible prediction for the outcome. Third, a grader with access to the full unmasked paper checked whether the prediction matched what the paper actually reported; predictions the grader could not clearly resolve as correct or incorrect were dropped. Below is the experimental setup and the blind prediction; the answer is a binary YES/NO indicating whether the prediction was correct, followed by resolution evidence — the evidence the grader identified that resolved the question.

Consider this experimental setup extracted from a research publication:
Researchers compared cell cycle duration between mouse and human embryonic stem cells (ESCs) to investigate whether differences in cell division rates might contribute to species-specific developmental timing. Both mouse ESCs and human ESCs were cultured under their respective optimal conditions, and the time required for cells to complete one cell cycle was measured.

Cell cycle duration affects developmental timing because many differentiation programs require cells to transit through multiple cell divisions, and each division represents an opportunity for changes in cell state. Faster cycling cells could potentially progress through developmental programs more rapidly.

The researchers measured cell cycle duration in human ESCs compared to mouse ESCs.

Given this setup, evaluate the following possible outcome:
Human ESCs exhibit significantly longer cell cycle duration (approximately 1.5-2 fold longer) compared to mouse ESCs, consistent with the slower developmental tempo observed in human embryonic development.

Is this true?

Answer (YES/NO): NO